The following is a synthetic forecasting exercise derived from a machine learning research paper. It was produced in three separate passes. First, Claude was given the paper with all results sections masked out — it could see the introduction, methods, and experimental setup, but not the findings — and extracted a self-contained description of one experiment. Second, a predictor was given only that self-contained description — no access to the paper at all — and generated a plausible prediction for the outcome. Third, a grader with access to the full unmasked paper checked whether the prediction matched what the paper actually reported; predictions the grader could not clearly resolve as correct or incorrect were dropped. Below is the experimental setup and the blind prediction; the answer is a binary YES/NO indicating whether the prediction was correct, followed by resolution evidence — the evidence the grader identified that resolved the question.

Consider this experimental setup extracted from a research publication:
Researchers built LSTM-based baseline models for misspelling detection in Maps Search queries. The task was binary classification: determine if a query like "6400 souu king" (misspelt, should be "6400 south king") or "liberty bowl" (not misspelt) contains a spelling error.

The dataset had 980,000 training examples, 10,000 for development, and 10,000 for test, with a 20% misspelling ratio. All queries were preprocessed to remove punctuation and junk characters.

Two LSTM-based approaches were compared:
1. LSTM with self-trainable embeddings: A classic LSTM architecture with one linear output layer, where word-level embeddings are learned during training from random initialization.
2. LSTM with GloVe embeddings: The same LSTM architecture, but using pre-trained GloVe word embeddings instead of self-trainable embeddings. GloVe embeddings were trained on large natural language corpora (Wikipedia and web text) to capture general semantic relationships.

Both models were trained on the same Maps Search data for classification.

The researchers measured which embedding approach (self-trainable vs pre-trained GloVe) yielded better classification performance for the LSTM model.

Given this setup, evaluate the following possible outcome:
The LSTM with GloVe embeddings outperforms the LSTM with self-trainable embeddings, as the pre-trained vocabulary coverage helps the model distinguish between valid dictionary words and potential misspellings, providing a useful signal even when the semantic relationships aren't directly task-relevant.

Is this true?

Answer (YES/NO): YES